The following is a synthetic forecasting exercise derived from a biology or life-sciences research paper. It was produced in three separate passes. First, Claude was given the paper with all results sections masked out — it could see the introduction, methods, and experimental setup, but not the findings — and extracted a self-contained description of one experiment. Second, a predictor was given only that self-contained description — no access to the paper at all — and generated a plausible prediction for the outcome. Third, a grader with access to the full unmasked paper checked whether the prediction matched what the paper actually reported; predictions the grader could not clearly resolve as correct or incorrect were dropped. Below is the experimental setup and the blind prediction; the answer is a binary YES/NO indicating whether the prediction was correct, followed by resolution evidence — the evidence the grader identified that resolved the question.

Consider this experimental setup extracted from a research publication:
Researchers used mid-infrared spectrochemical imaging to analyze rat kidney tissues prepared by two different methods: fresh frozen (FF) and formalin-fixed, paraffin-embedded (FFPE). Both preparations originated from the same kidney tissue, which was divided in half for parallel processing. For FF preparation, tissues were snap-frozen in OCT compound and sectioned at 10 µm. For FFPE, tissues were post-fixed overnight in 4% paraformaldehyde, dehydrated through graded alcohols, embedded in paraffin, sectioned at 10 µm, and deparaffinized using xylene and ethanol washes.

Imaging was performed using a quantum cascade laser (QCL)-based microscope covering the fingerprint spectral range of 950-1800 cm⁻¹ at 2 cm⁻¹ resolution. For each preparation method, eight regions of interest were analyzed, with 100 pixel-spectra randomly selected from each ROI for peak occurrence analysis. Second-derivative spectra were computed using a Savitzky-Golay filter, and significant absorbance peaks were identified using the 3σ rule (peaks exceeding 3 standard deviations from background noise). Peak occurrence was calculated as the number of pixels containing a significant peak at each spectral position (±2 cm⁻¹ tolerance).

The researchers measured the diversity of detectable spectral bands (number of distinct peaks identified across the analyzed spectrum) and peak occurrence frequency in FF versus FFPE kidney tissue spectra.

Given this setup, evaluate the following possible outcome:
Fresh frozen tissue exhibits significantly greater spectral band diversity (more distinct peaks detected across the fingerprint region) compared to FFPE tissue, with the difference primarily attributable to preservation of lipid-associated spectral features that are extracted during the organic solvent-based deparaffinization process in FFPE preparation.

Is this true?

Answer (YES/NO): NO